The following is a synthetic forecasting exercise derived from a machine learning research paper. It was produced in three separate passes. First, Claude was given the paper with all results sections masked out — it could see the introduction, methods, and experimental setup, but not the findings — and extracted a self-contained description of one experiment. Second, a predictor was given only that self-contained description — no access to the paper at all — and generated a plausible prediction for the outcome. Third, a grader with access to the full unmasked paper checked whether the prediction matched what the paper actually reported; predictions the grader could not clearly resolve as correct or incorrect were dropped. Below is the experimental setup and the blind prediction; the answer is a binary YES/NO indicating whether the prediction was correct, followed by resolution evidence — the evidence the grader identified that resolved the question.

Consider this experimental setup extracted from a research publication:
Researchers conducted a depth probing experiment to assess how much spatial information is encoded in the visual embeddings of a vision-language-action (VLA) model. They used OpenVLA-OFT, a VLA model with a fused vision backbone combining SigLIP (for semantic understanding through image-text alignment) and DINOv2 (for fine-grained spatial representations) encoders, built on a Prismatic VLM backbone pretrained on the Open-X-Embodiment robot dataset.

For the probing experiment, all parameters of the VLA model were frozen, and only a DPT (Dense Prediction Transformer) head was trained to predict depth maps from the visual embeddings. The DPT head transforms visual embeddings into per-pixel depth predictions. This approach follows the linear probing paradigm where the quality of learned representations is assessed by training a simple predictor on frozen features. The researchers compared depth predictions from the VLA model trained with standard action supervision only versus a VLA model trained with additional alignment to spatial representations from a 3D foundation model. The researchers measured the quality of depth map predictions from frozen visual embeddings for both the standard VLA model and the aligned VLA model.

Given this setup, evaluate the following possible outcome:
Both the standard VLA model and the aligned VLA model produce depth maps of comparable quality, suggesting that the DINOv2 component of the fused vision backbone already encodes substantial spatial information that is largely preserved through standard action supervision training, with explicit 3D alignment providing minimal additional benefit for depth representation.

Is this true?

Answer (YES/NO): NO